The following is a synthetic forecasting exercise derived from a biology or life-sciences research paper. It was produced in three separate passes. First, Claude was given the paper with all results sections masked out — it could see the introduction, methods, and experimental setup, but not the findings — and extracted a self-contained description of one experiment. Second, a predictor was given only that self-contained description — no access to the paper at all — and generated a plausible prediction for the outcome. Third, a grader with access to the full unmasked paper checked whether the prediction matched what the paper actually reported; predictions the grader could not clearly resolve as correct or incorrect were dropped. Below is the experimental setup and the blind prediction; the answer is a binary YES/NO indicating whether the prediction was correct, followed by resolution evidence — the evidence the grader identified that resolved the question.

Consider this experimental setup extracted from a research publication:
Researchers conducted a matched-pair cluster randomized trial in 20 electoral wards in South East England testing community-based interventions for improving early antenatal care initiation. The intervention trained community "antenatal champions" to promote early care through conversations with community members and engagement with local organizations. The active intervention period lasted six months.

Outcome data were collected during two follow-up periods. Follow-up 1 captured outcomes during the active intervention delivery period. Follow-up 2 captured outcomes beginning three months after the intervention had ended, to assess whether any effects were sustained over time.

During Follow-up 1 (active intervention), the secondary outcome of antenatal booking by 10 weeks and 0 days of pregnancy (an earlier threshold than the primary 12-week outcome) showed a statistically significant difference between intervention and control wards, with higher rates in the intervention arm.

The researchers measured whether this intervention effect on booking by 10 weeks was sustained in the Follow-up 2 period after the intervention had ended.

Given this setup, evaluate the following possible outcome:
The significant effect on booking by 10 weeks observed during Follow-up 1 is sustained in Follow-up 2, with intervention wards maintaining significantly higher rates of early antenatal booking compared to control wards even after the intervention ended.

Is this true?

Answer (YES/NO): NO